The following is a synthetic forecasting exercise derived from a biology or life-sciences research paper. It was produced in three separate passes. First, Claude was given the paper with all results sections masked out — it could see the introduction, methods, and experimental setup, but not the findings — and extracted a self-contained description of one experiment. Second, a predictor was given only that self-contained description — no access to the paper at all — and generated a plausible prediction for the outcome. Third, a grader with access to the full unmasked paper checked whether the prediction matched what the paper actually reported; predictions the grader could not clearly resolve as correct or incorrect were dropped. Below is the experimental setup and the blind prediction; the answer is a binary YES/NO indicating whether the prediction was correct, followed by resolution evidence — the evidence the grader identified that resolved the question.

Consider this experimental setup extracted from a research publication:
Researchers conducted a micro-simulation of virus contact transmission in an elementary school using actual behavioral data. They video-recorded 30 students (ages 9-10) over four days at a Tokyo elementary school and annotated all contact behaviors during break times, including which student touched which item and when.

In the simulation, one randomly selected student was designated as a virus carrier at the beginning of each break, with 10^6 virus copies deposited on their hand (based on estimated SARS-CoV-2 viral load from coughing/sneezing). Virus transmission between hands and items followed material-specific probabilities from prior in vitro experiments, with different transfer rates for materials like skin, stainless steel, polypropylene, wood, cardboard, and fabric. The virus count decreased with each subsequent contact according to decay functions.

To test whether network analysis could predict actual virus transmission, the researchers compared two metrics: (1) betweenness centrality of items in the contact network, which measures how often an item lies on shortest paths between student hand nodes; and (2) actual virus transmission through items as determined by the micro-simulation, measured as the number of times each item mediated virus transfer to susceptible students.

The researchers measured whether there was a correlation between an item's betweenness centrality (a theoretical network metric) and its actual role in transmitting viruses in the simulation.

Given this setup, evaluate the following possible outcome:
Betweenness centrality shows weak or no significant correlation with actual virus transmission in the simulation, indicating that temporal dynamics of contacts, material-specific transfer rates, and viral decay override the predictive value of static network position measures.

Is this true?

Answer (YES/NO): NO